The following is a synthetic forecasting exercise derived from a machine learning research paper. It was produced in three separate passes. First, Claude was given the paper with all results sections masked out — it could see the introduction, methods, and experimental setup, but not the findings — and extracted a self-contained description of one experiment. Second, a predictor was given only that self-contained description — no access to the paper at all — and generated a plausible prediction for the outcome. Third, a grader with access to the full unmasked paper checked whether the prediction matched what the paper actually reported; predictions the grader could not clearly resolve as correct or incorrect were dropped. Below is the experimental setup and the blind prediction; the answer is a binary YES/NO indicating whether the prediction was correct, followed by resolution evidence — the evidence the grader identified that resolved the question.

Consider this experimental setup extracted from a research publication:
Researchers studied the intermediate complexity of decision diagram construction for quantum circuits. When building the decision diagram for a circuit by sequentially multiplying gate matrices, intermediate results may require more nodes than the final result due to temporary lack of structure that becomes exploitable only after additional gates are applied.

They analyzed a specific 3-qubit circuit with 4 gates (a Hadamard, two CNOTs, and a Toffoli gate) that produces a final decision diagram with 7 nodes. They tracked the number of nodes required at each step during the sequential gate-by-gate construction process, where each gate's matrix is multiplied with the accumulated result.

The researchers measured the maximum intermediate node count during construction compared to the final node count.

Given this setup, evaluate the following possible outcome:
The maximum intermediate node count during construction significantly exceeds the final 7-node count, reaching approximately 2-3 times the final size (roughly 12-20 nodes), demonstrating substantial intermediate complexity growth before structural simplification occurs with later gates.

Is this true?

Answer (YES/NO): NO